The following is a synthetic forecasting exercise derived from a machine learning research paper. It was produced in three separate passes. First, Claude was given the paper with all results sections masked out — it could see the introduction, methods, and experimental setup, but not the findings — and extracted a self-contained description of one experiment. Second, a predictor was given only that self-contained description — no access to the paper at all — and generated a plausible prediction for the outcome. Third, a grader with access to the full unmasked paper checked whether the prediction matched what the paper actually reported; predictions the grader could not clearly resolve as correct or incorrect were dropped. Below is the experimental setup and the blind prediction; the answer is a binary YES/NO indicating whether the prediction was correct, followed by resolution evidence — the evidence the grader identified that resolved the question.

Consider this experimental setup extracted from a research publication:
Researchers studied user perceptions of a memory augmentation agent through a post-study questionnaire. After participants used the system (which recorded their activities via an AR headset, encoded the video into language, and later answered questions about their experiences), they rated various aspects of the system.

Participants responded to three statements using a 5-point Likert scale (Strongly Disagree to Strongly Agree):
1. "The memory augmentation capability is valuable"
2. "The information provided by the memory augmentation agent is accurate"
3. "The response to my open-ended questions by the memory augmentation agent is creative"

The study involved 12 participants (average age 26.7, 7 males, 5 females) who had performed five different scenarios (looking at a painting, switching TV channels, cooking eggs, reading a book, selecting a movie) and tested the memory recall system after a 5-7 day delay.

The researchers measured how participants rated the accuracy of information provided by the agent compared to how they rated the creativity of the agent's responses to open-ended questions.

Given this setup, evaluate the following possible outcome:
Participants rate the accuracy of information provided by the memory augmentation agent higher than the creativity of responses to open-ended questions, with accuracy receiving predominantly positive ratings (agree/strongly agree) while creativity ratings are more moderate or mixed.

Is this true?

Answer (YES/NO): YES